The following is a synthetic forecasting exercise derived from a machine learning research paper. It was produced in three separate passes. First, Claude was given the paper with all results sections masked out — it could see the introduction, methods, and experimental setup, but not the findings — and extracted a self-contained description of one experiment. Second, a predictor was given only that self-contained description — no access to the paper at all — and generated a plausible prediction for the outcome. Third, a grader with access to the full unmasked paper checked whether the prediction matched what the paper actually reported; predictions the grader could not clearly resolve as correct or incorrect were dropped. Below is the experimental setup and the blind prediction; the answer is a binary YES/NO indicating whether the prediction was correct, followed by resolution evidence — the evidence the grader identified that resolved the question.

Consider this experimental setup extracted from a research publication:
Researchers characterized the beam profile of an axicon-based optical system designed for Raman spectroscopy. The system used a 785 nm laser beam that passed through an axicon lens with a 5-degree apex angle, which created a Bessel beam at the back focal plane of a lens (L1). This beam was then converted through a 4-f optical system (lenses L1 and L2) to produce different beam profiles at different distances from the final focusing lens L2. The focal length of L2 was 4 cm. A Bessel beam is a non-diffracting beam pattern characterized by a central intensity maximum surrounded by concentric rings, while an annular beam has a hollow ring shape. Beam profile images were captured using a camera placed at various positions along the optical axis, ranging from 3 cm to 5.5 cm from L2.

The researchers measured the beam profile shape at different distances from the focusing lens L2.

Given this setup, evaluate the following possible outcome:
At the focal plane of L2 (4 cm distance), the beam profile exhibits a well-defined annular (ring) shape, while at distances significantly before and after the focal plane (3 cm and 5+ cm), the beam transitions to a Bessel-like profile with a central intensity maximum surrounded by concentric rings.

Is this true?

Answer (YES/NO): NO